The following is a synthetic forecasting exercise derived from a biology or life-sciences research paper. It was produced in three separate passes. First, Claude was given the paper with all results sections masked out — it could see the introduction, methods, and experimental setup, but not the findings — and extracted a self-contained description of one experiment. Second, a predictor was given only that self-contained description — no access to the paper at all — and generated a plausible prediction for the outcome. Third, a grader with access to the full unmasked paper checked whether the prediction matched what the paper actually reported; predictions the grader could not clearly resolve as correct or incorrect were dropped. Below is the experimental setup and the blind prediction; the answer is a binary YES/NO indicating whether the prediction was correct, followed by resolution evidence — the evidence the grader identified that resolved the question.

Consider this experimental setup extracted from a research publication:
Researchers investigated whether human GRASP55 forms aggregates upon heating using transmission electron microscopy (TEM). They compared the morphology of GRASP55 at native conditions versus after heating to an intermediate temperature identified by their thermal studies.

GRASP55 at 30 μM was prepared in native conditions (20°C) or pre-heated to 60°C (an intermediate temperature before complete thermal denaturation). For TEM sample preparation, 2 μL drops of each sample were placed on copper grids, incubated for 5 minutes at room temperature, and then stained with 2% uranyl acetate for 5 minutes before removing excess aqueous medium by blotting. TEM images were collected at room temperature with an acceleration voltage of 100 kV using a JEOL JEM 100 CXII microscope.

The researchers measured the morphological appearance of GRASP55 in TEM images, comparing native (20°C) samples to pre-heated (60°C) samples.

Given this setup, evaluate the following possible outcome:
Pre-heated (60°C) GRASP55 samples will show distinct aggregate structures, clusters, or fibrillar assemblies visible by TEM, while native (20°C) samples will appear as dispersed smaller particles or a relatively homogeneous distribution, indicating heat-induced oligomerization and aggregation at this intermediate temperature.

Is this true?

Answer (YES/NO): YES